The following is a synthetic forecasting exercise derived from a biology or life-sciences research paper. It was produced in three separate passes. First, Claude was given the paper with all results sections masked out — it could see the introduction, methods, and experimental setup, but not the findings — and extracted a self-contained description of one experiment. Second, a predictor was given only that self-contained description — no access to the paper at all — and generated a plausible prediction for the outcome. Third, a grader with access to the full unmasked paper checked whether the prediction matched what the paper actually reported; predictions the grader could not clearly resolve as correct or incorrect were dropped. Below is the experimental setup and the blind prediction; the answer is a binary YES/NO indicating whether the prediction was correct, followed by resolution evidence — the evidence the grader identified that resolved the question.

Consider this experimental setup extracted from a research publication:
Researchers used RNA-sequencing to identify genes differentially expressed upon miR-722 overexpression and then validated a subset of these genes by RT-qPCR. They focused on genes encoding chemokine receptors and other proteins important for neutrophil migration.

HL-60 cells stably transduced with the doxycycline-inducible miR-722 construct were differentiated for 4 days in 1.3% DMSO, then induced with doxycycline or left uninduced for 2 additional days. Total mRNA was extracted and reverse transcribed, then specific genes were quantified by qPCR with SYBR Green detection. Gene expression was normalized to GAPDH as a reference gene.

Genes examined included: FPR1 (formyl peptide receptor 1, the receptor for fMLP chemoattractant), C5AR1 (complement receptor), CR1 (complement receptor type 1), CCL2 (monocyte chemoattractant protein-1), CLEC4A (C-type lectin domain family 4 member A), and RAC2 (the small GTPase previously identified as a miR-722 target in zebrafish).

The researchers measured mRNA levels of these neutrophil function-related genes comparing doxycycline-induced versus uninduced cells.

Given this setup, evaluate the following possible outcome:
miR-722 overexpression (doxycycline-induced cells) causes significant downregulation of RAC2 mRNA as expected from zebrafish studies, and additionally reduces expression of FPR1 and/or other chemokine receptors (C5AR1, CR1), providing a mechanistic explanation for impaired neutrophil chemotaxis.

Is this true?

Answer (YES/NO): YES